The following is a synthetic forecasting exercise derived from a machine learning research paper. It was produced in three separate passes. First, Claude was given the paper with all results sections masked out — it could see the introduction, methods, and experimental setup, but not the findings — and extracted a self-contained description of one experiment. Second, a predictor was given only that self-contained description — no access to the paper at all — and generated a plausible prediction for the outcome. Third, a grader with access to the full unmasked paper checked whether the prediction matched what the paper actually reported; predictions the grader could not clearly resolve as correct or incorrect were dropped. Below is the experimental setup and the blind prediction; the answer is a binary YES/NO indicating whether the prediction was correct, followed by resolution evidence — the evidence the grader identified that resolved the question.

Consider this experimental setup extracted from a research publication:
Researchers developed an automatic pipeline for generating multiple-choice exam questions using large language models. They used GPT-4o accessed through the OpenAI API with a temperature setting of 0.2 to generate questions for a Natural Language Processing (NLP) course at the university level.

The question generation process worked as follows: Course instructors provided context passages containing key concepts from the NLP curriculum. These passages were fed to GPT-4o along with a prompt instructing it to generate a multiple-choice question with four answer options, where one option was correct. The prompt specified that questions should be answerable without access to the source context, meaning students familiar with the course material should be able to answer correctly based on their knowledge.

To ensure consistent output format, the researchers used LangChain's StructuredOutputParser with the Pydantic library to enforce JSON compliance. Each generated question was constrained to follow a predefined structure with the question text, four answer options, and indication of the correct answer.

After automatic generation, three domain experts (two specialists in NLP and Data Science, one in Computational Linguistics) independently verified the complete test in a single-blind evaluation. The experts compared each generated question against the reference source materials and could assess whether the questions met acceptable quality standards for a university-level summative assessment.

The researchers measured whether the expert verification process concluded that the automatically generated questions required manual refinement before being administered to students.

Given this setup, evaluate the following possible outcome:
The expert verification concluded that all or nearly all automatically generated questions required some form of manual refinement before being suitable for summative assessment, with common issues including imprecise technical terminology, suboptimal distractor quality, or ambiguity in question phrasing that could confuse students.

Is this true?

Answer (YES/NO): NO